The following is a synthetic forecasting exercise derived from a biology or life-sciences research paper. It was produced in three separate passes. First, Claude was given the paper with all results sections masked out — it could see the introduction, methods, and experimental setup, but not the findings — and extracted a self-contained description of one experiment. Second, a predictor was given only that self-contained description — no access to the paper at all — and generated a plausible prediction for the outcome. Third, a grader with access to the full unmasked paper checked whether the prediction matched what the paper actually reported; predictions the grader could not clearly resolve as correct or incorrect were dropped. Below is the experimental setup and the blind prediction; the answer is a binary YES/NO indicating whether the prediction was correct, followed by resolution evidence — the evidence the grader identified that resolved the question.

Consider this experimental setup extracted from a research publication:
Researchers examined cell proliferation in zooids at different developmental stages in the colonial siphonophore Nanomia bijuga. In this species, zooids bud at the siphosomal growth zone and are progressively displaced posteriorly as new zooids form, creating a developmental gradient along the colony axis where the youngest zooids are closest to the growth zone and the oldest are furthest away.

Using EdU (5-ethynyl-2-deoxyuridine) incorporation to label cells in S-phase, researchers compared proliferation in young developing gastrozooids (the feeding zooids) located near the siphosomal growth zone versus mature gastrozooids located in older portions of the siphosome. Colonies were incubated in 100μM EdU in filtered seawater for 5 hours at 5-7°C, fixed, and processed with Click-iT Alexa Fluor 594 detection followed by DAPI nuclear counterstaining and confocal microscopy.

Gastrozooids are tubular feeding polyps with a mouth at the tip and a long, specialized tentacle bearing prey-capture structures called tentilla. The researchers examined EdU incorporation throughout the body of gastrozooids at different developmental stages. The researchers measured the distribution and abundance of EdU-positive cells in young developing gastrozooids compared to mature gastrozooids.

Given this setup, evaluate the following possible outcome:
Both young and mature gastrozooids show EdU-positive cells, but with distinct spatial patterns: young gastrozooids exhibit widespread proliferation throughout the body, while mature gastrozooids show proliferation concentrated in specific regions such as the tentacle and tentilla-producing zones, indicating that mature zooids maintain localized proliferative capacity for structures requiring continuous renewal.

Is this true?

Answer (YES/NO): YES